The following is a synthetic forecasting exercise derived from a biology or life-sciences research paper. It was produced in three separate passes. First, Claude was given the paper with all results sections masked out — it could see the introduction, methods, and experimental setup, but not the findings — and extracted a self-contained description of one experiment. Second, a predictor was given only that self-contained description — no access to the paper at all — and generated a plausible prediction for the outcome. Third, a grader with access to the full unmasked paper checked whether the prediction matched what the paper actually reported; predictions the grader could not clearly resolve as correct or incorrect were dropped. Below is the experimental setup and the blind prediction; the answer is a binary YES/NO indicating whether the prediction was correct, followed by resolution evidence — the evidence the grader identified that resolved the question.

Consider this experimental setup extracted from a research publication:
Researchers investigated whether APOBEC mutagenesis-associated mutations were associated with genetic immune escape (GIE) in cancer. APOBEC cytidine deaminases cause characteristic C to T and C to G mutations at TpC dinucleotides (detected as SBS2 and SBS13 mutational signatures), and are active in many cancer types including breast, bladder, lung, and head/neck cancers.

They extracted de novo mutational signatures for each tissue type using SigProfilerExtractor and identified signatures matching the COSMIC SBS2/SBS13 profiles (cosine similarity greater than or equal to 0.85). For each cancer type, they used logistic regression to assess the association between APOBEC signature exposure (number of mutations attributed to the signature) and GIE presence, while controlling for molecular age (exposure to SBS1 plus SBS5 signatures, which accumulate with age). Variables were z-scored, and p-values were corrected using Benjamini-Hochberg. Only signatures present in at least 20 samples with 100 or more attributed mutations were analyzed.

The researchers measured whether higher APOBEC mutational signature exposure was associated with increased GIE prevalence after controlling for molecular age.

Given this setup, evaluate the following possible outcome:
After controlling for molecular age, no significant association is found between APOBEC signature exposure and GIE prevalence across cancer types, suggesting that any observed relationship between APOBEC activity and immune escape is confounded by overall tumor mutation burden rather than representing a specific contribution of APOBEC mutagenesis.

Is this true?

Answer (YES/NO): NO